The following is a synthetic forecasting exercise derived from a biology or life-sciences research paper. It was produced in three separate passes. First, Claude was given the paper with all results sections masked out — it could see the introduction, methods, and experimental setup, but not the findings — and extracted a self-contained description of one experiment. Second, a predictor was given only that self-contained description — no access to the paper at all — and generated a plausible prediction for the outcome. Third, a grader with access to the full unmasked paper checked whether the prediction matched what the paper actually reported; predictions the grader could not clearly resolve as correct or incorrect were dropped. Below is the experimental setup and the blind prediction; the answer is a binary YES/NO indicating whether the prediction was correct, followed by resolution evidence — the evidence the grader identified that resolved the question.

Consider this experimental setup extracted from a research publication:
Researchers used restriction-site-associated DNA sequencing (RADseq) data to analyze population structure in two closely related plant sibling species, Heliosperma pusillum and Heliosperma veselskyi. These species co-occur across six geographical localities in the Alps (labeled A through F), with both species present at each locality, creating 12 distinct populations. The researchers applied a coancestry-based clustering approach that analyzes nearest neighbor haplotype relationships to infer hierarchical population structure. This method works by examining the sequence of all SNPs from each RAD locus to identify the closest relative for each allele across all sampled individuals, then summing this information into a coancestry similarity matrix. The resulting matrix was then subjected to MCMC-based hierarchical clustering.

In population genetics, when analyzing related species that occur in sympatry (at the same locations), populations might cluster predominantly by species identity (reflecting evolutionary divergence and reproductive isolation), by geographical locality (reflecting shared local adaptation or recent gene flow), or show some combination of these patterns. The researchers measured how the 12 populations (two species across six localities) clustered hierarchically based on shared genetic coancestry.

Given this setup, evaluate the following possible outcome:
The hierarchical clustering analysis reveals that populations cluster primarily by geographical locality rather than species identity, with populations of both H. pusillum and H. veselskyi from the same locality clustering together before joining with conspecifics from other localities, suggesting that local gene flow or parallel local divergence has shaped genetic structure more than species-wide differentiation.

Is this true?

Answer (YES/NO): NO